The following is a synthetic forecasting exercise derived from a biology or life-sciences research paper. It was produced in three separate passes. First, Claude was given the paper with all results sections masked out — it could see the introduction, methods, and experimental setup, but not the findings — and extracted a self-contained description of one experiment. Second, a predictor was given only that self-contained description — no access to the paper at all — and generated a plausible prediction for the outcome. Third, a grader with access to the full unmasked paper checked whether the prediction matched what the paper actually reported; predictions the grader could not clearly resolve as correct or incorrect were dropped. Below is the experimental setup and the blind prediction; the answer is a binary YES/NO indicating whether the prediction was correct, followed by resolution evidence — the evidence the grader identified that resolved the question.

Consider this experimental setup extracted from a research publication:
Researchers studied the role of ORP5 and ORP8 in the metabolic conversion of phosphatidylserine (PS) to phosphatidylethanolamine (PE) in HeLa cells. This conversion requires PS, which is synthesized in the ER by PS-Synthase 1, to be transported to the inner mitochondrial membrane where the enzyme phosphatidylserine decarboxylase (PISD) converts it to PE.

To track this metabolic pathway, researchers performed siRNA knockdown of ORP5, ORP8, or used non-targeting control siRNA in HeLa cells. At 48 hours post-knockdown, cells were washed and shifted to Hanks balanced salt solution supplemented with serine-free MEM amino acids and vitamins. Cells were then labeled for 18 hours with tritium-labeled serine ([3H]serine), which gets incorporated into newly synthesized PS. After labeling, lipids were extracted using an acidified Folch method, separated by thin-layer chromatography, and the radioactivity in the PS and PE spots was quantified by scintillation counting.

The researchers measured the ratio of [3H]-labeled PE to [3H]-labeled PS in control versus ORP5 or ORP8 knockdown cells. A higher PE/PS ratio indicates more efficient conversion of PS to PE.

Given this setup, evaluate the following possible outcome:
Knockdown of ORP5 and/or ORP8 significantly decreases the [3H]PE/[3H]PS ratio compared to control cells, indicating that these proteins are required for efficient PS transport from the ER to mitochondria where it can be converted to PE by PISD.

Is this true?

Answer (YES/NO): NO